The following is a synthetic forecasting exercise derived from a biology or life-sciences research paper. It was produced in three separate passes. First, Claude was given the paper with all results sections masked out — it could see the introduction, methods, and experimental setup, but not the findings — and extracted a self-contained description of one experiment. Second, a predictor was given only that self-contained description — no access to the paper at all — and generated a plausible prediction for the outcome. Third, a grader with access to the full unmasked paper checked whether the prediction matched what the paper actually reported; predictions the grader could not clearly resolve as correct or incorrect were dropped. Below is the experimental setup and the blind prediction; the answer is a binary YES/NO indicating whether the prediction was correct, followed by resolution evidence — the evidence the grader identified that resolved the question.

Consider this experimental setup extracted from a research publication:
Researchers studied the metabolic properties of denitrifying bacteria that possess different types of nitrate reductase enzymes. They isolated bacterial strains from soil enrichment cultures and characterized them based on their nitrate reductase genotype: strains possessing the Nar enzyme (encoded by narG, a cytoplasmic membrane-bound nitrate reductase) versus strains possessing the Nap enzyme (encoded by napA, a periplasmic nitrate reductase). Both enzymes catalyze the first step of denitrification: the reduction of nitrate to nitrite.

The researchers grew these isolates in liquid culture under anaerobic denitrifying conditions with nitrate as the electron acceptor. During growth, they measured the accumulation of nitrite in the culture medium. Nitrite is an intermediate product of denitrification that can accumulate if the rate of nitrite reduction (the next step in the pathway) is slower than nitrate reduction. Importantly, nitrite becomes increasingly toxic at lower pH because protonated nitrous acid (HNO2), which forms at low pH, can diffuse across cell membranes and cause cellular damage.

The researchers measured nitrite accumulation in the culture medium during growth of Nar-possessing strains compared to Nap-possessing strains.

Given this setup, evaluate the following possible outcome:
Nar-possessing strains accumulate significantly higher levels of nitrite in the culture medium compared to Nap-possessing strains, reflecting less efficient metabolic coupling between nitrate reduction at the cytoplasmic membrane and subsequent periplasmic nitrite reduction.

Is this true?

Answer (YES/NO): YES